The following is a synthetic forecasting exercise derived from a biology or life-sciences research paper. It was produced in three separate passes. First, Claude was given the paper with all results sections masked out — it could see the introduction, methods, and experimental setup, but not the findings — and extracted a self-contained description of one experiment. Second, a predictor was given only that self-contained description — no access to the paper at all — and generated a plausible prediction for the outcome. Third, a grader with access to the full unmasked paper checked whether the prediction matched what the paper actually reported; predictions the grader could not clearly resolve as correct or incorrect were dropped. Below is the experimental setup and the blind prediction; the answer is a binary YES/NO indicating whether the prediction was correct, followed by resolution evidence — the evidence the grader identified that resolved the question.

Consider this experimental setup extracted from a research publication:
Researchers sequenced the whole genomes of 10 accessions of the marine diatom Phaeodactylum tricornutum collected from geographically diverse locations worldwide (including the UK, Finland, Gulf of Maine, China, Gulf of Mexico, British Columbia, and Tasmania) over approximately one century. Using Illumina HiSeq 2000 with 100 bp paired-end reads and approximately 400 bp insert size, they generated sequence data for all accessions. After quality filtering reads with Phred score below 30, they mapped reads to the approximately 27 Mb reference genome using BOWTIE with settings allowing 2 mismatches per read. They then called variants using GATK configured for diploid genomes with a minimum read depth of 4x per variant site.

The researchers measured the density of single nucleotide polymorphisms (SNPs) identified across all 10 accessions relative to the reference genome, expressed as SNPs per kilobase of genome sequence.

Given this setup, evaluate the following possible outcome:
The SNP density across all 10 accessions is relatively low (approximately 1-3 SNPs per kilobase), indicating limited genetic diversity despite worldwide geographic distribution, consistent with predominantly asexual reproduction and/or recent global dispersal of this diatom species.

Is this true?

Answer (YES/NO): YES